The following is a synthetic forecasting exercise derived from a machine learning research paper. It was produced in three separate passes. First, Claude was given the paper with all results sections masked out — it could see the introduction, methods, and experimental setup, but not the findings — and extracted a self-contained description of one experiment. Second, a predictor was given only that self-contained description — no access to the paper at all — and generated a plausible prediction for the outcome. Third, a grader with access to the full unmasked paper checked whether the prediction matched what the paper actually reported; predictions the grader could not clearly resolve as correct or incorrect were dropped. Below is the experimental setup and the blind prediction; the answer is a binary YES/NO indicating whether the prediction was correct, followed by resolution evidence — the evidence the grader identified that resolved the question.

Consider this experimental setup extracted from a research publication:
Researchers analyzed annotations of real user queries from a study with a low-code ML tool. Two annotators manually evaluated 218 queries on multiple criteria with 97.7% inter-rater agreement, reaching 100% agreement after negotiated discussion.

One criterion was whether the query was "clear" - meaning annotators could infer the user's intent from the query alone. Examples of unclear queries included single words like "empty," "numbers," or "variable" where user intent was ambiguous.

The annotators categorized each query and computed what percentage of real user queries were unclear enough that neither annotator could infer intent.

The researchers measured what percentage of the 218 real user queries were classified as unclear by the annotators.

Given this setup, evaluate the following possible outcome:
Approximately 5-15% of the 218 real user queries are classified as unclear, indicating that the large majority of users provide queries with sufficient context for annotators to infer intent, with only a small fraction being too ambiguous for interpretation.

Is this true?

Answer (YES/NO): NO